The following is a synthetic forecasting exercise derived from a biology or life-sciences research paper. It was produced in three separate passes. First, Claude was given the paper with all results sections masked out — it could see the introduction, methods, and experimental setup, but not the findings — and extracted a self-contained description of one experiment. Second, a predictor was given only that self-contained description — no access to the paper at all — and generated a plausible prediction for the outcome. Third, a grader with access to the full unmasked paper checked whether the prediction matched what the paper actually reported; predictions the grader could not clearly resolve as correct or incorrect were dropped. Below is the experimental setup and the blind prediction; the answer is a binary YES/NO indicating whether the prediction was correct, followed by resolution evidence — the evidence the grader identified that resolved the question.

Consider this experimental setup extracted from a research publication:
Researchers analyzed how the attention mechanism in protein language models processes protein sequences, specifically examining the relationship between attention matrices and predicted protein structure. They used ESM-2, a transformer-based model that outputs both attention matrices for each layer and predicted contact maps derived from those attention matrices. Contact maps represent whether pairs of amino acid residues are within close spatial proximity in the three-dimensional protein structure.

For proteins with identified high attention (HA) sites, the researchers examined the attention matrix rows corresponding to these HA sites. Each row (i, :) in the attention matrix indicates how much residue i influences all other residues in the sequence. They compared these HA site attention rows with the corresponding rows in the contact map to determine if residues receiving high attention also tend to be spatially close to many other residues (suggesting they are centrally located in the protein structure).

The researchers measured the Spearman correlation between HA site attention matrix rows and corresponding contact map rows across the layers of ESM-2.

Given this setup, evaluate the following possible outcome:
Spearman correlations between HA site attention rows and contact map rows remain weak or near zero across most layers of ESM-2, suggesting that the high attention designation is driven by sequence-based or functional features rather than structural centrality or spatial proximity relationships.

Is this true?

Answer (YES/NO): YES